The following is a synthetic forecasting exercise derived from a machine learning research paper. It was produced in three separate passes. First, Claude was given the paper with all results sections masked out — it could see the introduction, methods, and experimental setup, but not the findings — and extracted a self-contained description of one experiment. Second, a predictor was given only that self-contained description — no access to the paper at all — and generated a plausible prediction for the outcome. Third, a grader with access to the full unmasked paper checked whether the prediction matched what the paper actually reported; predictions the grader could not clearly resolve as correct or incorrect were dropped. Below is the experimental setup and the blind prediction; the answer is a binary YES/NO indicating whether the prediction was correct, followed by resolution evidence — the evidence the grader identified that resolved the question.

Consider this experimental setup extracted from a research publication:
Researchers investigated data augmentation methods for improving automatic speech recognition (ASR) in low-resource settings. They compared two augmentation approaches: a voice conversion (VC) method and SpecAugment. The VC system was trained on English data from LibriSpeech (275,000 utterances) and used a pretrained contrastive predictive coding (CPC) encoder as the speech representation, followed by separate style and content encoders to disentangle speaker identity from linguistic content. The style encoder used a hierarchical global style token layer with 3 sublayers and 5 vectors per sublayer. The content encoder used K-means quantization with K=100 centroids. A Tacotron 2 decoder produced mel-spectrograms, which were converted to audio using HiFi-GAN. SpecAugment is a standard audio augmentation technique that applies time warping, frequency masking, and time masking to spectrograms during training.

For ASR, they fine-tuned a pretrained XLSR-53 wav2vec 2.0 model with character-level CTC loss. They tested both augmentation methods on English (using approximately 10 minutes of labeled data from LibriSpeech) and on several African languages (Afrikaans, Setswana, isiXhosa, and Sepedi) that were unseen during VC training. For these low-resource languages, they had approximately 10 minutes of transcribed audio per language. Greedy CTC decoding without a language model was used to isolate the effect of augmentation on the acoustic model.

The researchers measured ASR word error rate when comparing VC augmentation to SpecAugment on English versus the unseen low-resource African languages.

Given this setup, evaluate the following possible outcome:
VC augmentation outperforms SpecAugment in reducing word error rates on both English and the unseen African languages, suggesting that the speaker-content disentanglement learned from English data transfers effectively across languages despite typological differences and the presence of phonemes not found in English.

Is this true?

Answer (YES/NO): NO